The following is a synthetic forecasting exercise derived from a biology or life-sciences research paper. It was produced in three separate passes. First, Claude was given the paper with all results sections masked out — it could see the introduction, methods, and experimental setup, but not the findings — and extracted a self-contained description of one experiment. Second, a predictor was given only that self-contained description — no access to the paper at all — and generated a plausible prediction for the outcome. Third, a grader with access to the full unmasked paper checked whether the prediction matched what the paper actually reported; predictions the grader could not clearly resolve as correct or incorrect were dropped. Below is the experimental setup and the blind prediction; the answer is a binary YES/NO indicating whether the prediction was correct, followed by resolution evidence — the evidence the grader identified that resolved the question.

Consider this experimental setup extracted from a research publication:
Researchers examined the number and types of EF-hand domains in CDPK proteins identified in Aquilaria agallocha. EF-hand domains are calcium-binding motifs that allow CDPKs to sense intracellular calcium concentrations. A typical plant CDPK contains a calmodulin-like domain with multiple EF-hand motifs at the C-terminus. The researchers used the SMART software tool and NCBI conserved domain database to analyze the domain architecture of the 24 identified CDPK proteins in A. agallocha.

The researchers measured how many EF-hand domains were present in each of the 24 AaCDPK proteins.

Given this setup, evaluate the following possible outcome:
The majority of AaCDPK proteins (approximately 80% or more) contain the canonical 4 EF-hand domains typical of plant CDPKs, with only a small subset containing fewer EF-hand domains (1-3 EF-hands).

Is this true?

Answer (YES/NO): NO